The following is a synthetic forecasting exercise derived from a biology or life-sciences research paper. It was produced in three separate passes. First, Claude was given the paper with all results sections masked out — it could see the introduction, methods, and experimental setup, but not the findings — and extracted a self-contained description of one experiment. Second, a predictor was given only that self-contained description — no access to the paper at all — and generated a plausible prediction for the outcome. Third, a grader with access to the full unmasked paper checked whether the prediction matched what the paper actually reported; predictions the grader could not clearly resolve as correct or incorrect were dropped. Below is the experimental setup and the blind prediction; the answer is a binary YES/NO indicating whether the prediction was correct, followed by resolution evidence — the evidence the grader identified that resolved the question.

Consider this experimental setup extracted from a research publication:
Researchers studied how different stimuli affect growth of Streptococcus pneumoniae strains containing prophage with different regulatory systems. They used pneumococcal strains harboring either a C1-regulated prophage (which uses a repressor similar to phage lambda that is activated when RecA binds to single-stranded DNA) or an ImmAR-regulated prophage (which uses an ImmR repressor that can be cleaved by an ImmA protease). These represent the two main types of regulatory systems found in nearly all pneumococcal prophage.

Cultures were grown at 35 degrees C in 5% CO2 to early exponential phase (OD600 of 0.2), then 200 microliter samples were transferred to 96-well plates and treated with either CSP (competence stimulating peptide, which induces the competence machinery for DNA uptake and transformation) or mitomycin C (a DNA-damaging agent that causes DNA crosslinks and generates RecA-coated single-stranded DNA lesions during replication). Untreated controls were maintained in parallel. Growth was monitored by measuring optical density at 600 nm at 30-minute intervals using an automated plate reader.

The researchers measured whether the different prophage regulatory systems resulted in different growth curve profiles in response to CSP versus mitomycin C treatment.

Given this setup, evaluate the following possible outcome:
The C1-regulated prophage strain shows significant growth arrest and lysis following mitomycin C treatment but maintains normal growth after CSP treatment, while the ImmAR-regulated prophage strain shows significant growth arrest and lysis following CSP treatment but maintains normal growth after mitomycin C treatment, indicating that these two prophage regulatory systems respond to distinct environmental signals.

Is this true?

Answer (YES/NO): NO